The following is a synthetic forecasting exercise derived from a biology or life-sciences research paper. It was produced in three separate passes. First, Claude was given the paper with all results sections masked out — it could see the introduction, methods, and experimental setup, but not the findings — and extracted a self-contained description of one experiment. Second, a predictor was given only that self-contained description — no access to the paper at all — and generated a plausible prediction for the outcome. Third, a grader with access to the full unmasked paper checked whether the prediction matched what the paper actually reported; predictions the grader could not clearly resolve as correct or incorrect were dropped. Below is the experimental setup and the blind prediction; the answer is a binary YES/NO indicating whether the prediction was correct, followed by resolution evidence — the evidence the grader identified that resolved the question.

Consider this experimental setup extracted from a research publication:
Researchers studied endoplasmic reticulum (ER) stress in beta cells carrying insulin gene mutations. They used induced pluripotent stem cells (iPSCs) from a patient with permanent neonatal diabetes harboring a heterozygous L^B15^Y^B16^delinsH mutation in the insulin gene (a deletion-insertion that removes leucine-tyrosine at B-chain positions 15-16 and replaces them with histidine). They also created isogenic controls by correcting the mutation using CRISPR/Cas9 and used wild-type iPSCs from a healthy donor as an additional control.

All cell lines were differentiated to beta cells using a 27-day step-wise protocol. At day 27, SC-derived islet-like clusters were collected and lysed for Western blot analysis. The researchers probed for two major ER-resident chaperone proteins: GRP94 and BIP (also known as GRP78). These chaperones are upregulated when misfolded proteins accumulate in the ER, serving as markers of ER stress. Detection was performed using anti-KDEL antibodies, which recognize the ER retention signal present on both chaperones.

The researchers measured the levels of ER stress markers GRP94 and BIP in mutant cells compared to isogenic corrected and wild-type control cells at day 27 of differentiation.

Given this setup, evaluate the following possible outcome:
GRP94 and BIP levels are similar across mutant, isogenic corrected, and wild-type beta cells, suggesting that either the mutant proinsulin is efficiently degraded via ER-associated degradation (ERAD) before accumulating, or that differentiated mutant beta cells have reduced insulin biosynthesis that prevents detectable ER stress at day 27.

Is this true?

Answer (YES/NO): NO